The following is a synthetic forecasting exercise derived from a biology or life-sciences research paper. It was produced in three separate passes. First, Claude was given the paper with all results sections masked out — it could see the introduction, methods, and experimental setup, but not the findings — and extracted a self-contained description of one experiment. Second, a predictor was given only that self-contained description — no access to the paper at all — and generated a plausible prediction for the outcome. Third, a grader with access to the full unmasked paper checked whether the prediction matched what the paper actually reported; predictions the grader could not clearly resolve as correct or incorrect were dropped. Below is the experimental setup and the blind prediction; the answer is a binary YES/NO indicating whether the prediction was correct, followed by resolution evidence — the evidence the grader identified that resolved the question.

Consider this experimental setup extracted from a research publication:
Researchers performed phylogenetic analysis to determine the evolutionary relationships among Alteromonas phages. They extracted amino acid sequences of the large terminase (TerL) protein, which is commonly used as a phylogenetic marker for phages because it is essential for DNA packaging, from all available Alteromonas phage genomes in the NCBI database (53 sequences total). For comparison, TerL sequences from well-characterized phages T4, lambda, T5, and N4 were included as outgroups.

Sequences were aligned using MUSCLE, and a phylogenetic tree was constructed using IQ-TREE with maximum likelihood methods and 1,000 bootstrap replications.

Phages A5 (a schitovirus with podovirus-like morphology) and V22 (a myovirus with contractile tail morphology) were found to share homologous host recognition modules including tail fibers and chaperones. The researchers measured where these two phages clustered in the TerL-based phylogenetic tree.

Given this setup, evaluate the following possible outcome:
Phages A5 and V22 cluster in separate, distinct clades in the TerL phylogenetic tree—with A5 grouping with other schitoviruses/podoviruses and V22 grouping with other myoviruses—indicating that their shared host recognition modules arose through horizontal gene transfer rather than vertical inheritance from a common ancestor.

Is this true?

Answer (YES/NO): YES